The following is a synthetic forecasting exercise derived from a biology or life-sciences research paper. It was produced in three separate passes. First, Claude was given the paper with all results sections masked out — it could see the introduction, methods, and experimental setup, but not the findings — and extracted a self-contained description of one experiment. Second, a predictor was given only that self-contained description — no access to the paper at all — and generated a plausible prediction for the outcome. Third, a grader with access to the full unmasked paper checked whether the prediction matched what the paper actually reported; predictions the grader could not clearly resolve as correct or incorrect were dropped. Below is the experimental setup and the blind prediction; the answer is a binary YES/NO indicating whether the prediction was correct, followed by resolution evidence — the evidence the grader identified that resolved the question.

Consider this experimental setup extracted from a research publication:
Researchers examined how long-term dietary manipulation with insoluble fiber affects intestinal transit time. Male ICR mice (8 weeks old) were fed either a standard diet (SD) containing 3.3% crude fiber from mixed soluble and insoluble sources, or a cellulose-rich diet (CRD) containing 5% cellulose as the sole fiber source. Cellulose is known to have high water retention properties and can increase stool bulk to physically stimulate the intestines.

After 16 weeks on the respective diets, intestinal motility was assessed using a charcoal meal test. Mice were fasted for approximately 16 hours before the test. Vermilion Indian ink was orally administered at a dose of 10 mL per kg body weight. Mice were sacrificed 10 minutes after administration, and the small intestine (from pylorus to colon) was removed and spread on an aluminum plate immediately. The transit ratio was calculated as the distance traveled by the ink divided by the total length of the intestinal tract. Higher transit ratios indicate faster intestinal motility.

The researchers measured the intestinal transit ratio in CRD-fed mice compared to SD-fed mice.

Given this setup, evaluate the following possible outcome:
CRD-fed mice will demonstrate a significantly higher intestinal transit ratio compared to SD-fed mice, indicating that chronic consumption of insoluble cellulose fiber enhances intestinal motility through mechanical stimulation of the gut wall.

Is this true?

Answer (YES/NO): NO